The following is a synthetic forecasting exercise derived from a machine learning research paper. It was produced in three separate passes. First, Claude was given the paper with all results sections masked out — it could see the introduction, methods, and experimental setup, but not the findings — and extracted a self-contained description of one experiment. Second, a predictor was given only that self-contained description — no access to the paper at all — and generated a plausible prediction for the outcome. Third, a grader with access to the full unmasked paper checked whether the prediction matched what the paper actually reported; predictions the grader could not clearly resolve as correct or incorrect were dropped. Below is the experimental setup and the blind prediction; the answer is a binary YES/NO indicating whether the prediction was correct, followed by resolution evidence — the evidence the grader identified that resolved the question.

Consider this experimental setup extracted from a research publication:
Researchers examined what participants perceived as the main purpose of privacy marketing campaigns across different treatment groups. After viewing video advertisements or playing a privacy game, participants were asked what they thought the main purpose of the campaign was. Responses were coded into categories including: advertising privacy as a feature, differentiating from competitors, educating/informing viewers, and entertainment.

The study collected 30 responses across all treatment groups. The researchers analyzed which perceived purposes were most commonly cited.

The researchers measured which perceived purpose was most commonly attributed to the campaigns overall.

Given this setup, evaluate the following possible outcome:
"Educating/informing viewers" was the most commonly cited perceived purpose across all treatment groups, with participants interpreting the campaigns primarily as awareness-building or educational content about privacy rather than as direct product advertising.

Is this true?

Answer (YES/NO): NO